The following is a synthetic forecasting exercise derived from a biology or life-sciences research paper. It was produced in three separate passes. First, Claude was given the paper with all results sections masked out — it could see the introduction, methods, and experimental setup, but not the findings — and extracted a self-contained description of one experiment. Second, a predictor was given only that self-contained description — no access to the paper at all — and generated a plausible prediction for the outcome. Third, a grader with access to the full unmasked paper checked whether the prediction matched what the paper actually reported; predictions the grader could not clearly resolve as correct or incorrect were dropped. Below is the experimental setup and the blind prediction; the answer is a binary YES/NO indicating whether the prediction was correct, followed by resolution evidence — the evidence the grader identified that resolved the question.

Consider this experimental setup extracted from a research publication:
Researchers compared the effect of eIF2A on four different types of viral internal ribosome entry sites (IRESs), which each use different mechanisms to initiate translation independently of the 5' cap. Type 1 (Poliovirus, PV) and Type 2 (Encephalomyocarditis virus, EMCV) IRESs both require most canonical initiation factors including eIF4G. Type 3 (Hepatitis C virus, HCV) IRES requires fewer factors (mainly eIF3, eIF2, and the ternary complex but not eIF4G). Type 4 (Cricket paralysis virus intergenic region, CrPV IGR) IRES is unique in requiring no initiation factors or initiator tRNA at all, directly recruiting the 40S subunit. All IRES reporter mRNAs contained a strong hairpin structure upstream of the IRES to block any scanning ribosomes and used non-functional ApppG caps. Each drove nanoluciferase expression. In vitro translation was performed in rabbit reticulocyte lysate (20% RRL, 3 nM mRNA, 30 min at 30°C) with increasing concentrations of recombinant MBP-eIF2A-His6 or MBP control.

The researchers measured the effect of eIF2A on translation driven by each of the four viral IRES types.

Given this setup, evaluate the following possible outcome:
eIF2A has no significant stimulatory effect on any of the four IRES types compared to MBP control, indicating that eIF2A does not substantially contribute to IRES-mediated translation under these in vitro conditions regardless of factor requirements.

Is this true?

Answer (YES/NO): NO